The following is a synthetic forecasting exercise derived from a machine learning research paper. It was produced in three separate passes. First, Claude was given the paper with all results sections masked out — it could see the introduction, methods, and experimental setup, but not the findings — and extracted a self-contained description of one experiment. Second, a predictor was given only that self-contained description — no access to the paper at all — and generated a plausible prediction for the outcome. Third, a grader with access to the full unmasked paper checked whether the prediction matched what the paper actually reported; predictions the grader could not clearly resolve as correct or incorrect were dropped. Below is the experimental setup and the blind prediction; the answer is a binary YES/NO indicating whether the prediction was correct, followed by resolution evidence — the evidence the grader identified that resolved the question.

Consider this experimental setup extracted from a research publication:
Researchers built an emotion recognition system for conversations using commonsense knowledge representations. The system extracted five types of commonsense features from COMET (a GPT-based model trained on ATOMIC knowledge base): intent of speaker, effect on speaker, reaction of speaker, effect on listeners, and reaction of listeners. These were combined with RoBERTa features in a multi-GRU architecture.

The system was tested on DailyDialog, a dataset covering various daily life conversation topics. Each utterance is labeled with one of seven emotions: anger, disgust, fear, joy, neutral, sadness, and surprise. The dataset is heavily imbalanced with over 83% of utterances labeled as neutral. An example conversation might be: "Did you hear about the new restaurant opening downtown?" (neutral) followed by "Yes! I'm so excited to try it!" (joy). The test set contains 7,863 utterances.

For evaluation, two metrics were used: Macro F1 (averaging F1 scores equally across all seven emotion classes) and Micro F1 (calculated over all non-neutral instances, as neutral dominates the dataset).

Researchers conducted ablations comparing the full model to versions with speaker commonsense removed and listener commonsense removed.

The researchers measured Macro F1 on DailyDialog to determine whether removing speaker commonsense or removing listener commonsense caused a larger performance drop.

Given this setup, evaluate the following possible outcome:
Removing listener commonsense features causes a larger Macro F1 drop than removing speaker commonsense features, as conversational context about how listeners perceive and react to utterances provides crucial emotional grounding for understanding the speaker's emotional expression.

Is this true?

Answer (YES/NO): YES